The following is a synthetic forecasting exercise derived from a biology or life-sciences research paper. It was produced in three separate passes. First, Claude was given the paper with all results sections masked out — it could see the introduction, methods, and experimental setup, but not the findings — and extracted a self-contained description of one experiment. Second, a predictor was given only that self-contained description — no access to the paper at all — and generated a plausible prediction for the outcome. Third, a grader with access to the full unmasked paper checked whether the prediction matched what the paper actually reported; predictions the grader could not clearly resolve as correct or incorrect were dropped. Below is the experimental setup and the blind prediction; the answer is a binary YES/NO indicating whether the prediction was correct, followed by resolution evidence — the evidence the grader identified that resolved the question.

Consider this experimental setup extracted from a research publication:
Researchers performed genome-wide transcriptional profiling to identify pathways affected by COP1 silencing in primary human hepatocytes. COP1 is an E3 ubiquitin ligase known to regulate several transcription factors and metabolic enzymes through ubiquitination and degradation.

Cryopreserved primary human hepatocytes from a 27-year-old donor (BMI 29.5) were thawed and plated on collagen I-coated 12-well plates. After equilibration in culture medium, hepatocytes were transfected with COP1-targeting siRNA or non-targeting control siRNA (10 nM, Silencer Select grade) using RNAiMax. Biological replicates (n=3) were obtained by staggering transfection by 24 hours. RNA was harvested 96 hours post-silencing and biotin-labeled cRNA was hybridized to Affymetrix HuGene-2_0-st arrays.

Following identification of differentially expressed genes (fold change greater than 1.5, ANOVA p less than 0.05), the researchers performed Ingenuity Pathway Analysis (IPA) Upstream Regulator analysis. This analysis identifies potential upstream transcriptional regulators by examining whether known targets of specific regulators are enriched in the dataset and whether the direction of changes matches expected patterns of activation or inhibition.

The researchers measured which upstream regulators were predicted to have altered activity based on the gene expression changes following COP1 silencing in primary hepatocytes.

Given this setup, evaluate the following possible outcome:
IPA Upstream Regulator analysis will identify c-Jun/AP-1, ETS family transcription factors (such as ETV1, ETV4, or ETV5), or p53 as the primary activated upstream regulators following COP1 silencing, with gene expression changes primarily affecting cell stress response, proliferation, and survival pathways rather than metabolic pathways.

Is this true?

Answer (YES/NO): NO